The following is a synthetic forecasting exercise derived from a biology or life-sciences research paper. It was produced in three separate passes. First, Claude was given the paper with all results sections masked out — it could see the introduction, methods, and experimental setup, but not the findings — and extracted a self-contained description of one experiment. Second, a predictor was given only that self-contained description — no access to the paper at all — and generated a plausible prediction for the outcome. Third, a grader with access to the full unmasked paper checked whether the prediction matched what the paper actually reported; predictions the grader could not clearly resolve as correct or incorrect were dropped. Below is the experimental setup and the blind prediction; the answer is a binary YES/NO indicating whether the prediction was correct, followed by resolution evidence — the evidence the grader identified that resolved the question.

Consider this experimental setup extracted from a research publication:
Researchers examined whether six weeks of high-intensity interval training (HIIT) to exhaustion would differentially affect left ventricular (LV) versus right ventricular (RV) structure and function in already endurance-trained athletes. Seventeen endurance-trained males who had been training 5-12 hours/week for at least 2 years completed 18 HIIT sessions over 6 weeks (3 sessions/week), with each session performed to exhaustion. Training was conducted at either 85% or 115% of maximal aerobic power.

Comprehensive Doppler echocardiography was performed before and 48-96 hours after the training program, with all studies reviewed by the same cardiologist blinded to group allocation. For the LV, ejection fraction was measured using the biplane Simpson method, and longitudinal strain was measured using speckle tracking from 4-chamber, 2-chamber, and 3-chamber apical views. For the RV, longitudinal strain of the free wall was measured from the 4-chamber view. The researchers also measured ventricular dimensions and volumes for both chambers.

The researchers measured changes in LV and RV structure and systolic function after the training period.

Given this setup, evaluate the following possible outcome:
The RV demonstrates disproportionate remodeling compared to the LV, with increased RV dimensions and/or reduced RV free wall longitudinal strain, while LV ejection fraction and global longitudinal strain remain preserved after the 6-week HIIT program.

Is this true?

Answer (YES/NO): YES